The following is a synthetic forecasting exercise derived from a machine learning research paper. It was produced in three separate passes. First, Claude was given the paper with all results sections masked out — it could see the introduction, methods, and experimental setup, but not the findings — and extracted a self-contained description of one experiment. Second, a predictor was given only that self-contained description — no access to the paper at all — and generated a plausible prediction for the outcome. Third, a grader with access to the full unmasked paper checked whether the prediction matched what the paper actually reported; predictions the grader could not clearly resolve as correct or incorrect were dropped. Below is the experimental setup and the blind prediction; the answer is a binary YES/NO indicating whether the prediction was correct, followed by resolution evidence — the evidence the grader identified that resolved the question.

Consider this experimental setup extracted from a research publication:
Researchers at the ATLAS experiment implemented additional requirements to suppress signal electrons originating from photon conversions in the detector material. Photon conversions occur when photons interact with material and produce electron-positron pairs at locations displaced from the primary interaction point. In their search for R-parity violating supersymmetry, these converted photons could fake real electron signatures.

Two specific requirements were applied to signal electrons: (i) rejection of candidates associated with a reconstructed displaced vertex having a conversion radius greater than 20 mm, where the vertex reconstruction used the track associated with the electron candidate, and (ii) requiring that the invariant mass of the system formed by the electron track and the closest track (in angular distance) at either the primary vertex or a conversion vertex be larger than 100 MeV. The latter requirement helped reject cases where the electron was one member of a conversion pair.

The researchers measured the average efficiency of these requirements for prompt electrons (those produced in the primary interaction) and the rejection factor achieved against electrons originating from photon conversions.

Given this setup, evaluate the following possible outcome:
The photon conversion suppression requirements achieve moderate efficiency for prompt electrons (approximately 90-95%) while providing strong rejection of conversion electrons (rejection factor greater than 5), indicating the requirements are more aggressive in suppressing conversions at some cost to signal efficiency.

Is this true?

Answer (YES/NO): NO